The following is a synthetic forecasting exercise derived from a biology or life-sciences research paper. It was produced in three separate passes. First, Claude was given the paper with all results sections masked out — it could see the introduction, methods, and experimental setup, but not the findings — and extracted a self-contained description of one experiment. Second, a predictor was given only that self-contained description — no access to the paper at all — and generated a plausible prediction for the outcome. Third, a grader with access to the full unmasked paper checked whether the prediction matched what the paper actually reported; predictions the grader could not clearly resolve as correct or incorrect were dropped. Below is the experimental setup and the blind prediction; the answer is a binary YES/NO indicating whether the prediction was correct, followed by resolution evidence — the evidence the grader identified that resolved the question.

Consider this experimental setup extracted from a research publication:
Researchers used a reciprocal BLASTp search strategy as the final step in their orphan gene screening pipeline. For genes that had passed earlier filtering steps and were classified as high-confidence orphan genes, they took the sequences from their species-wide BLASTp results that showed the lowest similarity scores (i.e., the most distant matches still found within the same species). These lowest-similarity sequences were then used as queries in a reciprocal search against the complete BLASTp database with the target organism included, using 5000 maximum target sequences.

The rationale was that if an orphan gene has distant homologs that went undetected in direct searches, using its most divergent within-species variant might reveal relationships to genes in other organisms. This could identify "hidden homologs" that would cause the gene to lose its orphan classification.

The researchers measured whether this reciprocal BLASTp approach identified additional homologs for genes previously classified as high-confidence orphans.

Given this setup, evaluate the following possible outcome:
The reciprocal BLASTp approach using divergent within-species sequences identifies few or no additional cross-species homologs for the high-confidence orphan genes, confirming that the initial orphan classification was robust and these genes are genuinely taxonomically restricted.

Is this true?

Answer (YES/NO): NO